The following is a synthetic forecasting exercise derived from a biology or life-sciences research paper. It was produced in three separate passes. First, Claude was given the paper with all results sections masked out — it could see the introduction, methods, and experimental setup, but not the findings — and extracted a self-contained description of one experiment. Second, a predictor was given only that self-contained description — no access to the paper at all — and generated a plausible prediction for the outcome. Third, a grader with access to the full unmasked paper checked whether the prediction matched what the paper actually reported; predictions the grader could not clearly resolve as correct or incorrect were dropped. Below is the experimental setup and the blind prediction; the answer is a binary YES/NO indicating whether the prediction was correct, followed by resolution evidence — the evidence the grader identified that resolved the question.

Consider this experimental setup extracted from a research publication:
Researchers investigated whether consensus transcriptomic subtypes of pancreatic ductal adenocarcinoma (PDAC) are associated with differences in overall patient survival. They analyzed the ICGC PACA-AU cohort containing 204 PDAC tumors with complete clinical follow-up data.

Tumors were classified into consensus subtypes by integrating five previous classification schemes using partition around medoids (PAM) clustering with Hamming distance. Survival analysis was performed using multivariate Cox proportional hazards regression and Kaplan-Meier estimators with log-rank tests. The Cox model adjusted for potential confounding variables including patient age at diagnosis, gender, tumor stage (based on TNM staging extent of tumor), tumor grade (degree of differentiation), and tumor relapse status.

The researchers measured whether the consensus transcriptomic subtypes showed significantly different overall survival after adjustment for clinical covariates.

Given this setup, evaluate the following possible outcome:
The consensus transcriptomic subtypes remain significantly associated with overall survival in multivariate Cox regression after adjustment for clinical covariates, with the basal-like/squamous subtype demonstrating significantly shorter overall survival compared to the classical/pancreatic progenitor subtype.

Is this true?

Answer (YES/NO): NO